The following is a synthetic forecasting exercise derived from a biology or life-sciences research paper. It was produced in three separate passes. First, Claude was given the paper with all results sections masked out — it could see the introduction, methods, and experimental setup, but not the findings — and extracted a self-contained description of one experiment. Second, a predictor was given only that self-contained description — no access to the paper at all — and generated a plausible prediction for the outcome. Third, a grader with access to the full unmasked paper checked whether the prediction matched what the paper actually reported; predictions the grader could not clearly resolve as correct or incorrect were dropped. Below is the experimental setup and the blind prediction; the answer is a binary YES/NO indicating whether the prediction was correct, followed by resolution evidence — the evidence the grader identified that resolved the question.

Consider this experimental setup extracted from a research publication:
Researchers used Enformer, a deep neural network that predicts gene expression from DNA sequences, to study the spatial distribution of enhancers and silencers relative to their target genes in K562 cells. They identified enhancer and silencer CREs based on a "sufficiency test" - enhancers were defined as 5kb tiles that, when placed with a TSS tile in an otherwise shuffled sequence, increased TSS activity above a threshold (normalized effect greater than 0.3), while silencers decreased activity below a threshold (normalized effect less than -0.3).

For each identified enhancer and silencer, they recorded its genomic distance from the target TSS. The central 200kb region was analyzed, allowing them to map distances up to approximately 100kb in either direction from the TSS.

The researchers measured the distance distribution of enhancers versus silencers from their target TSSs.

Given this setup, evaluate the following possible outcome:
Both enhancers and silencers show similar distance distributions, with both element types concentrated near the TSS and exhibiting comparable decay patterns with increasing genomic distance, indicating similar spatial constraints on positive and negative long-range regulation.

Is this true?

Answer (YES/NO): NO